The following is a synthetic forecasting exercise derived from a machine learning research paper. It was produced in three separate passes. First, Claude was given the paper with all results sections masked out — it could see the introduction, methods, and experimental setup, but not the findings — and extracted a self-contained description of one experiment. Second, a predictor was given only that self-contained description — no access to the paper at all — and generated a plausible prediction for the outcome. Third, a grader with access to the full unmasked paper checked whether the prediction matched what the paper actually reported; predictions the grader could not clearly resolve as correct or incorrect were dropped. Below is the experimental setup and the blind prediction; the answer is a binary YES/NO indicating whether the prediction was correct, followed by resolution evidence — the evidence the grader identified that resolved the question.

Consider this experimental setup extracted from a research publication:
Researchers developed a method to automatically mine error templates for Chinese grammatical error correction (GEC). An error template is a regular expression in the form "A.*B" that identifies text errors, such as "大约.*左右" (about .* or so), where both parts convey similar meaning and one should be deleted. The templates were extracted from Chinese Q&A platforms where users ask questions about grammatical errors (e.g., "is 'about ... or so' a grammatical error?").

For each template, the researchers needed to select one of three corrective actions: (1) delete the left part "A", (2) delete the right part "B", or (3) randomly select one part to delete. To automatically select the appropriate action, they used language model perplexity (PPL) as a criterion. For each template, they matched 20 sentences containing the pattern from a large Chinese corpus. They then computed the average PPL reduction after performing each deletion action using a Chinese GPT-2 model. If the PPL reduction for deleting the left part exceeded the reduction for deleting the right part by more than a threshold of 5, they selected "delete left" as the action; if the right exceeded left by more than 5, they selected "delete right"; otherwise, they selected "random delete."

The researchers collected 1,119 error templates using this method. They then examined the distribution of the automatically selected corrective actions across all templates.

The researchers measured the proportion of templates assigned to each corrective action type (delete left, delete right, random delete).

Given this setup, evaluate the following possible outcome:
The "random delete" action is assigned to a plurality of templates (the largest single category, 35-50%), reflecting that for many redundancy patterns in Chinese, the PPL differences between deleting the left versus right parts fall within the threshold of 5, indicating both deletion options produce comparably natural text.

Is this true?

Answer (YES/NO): NO